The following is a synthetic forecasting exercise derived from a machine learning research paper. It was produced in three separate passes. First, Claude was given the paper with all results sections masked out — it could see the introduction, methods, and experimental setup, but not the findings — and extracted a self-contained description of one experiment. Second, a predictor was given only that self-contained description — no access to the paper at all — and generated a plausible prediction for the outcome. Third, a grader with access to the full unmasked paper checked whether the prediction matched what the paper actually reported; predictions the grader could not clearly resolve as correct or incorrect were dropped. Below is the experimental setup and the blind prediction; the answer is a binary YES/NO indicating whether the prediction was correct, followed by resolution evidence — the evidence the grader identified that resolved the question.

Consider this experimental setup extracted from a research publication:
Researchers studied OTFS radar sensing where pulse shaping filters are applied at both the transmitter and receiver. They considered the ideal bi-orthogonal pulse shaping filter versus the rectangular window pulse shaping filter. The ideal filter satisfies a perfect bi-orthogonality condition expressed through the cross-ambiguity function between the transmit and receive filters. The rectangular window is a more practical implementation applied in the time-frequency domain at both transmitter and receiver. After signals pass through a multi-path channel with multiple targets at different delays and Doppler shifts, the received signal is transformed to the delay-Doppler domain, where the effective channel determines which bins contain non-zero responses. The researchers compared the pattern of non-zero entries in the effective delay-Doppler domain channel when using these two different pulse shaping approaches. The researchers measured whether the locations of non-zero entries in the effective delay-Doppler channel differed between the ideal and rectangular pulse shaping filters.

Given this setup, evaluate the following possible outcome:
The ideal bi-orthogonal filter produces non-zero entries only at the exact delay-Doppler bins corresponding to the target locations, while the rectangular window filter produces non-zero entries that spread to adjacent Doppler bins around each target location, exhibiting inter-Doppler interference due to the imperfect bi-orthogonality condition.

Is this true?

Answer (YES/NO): NO